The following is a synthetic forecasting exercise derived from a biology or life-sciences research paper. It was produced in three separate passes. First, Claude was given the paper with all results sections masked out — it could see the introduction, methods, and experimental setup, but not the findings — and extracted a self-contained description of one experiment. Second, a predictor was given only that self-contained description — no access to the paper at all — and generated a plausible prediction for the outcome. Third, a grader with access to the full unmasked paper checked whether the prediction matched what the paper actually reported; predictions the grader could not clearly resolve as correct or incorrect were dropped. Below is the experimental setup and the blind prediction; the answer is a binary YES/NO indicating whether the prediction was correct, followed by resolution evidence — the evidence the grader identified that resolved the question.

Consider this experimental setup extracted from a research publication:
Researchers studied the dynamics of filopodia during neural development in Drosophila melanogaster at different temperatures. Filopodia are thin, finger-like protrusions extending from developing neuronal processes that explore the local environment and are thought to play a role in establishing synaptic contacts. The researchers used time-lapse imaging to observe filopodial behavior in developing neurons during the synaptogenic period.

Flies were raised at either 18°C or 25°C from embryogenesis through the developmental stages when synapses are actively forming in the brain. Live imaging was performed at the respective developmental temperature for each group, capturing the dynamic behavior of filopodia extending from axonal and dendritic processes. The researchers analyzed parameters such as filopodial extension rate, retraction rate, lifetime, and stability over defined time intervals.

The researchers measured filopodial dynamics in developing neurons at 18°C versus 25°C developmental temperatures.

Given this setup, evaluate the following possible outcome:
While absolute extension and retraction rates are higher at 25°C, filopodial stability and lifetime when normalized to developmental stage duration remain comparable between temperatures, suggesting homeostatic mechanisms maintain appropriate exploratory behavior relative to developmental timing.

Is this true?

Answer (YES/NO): NO